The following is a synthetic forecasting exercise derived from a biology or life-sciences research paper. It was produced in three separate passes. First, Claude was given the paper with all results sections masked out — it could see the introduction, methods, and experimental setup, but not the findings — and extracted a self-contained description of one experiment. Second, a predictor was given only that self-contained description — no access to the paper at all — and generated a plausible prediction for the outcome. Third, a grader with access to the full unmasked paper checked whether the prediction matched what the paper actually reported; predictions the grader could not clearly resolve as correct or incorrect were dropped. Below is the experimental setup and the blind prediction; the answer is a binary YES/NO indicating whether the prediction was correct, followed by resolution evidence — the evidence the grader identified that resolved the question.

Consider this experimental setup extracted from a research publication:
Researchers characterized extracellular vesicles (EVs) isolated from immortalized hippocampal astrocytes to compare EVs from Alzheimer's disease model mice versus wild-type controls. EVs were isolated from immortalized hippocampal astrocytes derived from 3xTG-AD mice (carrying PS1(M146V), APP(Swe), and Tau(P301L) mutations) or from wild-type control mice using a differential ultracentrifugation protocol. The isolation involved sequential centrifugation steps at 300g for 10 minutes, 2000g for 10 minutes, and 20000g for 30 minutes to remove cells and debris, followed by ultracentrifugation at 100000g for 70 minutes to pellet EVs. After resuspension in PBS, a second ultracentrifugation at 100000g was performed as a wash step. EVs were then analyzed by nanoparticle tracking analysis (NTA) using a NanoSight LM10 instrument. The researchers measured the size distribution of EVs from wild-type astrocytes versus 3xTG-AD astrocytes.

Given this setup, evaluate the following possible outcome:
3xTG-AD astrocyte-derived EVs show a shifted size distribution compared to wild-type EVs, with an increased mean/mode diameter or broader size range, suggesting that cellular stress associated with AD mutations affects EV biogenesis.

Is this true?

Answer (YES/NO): NO